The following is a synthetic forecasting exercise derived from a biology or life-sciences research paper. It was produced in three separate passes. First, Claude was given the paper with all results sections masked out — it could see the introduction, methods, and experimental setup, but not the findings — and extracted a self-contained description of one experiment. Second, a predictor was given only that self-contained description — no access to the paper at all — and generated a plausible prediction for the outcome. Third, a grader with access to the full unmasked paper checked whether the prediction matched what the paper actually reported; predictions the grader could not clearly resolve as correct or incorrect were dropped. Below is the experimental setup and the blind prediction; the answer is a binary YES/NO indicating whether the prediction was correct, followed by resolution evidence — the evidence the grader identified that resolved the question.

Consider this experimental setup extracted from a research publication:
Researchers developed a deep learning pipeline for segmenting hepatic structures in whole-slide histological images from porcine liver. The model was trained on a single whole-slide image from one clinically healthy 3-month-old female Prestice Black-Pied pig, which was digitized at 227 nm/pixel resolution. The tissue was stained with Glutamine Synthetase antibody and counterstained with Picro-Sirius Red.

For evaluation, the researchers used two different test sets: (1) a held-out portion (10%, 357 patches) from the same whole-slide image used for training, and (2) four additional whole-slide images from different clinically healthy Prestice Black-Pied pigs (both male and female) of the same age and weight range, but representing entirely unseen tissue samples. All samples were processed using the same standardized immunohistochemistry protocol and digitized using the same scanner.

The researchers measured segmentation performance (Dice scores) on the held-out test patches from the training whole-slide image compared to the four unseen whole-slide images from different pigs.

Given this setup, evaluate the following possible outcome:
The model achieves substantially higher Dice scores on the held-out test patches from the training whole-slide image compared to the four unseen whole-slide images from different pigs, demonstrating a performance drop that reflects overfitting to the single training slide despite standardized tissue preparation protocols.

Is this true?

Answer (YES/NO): NO